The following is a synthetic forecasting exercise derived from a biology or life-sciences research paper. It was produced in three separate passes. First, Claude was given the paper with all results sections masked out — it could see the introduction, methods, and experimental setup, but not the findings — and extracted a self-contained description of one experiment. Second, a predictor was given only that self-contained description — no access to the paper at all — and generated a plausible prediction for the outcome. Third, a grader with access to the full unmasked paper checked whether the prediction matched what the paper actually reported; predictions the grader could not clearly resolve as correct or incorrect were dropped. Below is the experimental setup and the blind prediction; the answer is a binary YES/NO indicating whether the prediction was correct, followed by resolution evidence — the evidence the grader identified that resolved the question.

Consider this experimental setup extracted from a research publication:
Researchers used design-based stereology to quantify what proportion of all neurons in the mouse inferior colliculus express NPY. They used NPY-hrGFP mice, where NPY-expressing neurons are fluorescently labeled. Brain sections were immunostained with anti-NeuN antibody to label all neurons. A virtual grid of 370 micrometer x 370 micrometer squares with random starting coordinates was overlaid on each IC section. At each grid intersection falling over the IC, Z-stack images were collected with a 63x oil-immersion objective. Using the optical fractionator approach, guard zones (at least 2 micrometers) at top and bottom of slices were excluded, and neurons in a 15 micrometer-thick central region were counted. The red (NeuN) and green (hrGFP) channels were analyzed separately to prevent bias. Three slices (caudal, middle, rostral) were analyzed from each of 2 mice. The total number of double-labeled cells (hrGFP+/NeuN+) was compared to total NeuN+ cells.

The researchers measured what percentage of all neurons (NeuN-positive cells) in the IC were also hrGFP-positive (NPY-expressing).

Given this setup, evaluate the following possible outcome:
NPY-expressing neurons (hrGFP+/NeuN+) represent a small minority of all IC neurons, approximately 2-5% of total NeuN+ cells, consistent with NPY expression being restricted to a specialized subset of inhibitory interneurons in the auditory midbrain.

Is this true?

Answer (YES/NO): NO